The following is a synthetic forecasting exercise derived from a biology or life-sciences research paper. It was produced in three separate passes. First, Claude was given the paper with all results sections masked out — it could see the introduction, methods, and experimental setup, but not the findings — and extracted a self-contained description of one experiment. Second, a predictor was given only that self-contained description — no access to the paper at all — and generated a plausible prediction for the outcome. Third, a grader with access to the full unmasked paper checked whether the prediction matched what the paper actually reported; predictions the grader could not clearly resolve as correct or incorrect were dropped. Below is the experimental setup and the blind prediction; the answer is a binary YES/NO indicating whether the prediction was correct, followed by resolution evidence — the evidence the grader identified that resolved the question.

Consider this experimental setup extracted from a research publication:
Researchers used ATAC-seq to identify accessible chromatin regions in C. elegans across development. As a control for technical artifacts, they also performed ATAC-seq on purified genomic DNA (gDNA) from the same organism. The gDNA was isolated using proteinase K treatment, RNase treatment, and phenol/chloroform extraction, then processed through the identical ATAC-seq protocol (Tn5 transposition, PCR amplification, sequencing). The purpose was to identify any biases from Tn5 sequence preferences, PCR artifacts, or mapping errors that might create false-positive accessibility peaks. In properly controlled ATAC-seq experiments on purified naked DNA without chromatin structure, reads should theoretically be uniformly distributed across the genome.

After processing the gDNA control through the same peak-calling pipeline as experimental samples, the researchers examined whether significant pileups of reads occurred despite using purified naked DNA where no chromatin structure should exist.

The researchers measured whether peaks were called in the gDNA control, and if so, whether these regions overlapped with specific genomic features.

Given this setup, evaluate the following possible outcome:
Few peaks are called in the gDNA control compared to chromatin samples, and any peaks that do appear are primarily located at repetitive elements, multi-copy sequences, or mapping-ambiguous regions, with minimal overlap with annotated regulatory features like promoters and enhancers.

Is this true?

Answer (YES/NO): YES